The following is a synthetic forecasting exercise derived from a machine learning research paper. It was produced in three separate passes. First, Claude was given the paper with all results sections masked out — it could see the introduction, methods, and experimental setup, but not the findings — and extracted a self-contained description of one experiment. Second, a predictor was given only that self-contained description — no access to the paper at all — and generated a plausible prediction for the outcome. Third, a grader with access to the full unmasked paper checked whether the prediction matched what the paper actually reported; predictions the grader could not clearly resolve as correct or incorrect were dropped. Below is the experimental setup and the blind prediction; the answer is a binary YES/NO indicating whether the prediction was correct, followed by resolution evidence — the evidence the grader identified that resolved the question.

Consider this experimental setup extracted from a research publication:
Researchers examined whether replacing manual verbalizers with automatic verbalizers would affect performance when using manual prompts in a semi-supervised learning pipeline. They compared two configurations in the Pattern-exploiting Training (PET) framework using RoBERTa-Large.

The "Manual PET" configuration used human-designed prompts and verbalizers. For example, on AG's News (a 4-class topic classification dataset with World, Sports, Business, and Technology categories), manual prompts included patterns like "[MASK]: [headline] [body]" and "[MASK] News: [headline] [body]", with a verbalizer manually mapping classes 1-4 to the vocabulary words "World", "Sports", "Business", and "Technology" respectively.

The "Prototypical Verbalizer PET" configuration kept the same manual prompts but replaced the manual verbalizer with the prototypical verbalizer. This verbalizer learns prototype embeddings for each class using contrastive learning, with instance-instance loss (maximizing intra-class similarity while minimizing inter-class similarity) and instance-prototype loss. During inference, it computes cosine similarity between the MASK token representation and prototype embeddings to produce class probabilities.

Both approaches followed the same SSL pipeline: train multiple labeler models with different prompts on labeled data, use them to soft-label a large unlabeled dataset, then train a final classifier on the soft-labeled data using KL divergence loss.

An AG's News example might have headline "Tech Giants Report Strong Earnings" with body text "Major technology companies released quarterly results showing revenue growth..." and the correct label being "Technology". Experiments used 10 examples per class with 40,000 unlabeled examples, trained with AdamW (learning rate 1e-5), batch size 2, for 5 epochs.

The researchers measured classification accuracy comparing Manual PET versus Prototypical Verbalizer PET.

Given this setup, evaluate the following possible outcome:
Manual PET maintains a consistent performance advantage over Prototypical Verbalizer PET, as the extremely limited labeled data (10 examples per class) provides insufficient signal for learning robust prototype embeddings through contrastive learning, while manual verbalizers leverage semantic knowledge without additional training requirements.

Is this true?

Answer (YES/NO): NO